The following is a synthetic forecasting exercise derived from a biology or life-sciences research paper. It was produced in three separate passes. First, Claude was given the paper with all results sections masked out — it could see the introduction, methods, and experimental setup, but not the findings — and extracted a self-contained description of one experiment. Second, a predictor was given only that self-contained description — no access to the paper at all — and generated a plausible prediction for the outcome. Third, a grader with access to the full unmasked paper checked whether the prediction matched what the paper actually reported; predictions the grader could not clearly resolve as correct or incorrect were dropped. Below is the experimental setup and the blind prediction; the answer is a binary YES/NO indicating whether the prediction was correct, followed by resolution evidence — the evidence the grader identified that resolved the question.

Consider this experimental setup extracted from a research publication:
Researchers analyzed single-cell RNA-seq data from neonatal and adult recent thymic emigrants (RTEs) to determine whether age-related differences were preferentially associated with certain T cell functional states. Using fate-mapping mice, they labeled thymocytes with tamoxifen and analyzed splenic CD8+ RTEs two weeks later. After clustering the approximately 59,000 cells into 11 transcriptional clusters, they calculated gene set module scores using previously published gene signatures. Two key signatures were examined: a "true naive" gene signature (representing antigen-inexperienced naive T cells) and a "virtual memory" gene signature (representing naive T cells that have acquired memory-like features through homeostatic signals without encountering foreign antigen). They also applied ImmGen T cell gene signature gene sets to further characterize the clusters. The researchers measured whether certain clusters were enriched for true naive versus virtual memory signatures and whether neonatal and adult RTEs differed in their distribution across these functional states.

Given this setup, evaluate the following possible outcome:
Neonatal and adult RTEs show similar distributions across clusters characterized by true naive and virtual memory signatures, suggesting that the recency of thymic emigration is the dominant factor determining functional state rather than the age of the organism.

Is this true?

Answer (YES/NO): NO